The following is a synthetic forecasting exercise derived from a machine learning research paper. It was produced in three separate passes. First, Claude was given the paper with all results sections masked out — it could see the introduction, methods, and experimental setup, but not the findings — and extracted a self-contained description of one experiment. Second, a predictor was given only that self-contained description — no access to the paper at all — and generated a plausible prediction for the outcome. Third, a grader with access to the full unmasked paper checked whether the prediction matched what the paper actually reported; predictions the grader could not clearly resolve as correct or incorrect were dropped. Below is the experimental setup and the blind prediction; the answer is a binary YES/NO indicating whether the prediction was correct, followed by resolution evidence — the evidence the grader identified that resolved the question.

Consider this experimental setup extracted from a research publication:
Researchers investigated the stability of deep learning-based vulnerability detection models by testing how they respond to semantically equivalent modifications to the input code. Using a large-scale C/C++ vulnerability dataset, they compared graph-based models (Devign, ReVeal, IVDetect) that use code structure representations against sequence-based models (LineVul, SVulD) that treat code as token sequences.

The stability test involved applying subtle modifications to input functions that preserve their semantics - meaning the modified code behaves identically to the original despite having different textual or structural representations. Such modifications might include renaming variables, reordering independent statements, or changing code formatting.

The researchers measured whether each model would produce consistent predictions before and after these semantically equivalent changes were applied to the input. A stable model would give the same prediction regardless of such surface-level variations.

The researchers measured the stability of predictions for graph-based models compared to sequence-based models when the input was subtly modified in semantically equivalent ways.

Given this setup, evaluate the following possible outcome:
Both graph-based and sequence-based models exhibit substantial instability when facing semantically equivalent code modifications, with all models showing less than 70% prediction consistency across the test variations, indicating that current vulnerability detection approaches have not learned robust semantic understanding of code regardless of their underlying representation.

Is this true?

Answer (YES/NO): NO